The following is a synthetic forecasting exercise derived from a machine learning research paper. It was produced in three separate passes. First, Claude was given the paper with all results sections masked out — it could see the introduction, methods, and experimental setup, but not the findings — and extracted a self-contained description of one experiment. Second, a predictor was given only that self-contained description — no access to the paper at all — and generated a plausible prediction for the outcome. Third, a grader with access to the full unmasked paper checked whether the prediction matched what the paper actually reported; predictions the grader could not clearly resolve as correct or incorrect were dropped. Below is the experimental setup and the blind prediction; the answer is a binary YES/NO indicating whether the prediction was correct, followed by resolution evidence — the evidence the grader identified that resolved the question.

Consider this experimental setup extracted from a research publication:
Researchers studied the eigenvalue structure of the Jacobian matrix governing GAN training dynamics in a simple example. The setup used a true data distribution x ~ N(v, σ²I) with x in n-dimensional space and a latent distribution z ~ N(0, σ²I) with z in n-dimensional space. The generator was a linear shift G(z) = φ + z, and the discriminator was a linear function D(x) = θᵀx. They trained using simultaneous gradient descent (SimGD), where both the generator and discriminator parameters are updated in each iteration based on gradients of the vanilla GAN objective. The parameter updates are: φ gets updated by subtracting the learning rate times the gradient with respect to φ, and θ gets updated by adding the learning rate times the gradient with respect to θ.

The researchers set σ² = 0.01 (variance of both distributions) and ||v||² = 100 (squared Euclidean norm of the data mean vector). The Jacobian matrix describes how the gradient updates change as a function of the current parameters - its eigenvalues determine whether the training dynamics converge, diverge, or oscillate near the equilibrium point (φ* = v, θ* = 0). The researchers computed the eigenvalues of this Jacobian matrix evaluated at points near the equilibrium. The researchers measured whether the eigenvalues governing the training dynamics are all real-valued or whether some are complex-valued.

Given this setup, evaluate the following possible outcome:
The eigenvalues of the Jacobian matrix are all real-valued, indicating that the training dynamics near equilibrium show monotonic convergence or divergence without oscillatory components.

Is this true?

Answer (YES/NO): NO